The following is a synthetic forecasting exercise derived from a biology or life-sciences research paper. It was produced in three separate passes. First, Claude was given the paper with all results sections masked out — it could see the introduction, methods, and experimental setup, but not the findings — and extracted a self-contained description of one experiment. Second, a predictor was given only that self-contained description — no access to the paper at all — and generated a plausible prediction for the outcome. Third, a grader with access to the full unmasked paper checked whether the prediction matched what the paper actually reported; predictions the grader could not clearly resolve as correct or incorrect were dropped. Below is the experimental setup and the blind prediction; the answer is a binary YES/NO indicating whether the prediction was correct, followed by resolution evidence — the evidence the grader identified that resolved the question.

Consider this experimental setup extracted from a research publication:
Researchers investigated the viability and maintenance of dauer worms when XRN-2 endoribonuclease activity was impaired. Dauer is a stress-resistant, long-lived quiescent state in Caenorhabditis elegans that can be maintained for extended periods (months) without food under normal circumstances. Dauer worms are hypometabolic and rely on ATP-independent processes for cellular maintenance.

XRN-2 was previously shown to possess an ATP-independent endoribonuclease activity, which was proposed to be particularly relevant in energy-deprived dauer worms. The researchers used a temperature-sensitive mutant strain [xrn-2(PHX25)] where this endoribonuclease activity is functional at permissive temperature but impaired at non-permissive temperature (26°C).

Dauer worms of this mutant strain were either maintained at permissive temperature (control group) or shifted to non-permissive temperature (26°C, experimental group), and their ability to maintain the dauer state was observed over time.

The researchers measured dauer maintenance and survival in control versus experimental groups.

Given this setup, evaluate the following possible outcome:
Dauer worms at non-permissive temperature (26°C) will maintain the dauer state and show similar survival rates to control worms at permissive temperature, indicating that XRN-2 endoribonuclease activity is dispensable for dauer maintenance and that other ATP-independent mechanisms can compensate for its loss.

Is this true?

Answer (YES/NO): NO